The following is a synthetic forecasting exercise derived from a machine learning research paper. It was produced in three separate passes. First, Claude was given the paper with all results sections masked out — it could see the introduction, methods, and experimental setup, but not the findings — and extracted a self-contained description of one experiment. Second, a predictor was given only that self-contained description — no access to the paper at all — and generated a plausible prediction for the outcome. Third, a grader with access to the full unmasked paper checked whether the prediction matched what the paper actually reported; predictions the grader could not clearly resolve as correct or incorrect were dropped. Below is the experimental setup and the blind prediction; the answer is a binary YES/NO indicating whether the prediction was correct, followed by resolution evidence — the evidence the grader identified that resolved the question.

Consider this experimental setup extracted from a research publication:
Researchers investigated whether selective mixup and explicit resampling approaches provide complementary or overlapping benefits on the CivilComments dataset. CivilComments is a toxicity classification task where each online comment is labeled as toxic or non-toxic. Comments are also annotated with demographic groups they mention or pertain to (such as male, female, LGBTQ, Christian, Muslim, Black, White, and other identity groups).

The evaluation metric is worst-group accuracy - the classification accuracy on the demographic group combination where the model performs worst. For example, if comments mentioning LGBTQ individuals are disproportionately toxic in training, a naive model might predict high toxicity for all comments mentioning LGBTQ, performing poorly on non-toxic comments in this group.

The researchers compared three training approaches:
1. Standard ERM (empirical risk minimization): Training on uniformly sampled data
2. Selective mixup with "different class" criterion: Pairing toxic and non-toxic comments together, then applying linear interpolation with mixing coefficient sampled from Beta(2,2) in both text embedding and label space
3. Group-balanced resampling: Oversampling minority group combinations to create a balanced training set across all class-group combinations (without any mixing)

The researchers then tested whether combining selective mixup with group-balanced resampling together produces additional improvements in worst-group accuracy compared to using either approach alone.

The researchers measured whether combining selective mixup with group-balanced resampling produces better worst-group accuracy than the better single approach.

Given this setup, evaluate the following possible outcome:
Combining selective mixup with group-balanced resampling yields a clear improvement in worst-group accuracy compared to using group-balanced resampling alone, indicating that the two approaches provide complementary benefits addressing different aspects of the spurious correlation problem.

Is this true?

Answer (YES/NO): NO